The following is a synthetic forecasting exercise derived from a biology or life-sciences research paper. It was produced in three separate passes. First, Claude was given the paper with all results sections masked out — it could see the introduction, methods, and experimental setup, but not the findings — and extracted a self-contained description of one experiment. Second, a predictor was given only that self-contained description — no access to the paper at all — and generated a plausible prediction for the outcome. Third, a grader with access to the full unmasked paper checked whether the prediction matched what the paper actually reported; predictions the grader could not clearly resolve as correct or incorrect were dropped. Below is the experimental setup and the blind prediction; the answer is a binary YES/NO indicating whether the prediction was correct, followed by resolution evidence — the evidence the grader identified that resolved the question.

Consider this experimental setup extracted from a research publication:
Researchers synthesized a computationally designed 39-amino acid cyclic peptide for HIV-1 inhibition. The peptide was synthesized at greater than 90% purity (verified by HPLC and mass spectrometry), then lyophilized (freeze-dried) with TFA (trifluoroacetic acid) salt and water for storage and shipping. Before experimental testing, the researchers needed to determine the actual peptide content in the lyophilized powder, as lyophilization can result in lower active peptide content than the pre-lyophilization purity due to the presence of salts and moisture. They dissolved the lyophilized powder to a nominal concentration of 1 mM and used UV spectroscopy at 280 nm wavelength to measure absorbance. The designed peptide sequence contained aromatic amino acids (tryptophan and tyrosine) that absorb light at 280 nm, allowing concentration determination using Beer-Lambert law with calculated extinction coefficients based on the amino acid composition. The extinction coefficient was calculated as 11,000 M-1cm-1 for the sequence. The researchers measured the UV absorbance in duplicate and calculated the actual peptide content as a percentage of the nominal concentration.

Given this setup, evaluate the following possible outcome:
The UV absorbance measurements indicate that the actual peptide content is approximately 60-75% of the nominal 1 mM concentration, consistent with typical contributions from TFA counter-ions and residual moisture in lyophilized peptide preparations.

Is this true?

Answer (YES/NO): NO